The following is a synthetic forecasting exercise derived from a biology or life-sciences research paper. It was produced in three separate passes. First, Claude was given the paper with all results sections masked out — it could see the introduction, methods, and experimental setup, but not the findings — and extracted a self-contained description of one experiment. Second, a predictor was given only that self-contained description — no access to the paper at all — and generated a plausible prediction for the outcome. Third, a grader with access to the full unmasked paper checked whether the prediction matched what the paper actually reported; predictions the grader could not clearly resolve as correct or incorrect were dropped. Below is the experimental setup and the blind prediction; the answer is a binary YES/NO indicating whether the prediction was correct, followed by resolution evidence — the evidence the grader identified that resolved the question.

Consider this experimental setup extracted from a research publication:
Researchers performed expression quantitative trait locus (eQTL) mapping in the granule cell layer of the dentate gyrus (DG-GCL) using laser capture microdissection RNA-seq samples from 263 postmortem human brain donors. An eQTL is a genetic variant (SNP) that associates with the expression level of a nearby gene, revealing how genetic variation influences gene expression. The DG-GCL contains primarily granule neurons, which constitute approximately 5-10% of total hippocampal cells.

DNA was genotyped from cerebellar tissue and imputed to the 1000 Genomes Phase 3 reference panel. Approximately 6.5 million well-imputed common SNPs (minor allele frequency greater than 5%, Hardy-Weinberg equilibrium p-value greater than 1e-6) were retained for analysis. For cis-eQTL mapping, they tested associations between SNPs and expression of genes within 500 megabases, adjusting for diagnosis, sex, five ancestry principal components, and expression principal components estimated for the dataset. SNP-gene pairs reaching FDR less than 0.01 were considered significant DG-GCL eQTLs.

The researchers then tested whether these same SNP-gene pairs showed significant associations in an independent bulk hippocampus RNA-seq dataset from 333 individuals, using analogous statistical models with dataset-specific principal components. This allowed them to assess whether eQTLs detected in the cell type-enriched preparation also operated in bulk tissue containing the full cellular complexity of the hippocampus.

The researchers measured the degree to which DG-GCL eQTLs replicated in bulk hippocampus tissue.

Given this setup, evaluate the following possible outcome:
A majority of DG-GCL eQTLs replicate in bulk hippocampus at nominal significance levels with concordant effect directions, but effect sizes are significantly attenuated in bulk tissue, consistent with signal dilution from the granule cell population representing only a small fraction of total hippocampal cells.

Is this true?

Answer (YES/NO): YES